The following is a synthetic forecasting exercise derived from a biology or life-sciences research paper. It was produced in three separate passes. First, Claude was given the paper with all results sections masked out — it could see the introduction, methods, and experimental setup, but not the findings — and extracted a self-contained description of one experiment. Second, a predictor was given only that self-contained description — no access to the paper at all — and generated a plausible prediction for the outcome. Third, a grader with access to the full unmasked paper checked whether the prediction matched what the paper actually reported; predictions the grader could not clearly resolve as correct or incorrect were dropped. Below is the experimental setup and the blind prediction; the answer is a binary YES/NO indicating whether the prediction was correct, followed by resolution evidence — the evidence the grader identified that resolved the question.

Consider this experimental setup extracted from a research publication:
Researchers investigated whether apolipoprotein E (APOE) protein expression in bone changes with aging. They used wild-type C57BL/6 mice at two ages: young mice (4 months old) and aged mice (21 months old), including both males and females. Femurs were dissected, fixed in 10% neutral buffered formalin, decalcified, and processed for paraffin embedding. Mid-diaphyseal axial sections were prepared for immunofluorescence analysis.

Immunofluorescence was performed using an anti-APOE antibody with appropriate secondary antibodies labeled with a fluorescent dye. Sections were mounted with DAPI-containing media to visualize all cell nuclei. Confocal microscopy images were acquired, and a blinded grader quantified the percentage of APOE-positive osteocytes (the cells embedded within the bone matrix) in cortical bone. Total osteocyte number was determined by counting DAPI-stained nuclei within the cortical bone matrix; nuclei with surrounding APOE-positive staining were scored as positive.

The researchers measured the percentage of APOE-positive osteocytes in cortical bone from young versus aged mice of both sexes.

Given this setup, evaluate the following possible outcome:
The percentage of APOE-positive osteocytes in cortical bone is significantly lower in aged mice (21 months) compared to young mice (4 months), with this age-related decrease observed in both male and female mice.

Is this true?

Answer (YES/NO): NO